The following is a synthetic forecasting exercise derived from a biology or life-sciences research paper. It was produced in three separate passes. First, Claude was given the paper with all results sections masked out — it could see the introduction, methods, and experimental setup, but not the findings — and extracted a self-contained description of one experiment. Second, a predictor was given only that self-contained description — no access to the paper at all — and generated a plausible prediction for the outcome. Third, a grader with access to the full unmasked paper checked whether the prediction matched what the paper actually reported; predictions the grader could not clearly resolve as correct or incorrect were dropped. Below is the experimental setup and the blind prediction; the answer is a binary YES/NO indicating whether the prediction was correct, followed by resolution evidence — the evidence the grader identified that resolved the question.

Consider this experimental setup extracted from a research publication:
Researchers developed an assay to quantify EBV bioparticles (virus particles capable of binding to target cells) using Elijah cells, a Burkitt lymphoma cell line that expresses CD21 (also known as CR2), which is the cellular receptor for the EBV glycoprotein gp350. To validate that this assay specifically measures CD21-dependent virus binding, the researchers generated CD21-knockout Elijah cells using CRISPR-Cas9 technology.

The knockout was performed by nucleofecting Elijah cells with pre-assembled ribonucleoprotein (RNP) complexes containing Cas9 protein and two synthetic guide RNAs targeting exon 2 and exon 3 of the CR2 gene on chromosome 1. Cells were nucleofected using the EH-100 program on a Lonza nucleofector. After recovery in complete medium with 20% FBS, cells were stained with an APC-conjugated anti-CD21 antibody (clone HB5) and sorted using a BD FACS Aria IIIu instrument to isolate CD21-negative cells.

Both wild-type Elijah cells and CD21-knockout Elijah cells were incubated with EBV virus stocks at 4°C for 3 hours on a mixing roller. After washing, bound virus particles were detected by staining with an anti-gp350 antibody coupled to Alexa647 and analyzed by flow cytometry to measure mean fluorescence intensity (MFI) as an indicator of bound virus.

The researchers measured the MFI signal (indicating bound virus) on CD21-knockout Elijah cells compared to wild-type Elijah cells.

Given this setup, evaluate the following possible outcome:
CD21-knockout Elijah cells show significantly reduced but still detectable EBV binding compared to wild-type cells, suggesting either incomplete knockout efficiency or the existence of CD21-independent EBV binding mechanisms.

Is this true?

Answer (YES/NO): NO